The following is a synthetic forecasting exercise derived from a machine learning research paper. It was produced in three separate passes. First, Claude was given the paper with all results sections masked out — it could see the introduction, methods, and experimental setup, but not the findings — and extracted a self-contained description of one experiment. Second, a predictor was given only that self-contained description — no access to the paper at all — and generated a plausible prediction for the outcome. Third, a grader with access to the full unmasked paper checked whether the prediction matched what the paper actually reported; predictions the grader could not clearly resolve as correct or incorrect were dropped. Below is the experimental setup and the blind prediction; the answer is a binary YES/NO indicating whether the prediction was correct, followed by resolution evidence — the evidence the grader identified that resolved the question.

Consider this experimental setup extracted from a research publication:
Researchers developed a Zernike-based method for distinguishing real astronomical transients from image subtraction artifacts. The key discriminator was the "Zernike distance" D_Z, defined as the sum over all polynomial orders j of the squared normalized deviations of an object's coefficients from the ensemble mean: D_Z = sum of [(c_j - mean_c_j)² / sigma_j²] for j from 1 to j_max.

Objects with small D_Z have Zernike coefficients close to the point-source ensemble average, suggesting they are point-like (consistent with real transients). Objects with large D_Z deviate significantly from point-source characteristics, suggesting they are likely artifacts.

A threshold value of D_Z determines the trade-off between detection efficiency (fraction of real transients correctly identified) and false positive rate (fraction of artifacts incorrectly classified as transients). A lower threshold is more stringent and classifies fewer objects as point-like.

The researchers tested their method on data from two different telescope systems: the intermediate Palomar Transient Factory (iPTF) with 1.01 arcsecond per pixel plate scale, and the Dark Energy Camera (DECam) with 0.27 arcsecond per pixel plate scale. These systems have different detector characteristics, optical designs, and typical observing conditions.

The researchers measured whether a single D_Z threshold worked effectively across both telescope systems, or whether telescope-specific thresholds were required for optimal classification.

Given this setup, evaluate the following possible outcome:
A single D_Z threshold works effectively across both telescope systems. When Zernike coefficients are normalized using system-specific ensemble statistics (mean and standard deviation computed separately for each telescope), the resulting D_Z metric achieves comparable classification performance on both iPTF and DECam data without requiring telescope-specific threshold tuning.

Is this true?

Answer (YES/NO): NO